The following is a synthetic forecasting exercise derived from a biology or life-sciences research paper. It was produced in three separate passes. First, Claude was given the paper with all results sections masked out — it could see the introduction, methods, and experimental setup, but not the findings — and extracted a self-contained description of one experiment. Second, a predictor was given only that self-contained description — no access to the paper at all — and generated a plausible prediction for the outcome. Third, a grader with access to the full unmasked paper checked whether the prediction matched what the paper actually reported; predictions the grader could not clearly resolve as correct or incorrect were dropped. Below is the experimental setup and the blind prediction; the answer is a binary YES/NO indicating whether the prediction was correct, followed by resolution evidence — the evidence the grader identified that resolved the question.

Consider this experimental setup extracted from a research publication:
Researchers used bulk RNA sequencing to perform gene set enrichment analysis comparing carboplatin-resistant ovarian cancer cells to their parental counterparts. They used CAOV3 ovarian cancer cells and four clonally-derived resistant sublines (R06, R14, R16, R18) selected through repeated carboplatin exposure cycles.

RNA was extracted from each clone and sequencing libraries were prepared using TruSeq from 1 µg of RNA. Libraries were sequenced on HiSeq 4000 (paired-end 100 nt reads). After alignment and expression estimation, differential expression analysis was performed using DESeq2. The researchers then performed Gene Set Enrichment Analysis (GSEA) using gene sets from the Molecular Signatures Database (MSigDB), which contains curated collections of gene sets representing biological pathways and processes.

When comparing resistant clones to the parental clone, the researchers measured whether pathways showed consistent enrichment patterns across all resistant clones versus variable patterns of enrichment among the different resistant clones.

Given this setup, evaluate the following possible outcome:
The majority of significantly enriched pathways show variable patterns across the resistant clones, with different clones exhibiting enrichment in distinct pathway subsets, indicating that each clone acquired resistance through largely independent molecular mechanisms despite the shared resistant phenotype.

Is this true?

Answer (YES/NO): NO